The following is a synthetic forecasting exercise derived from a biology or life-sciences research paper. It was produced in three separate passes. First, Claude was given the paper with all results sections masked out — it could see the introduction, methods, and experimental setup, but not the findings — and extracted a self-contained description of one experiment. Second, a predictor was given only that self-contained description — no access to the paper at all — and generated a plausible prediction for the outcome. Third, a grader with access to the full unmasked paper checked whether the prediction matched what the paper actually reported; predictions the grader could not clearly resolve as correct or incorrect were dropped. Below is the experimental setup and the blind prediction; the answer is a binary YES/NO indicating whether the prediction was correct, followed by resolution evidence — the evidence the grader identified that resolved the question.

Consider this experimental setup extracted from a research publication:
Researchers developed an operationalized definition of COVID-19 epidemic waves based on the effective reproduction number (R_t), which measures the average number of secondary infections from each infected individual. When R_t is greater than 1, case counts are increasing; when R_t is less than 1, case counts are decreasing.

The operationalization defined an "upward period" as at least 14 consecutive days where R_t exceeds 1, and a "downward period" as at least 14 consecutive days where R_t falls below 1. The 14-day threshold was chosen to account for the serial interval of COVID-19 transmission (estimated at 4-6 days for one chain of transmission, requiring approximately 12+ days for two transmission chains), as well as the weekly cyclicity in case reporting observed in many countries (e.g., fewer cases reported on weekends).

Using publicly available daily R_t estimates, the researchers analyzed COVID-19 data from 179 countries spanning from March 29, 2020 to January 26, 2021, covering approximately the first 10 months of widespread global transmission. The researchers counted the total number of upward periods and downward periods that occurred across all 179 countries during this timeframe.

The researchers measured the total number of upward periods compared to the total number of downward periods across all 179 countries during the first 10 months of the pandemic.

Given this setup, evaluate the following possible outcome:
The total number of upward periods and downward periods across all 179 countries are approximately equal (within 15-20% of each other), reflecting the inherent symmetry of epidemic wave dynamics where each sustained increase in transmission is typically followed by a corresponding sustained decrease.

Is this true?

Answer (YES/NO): NO